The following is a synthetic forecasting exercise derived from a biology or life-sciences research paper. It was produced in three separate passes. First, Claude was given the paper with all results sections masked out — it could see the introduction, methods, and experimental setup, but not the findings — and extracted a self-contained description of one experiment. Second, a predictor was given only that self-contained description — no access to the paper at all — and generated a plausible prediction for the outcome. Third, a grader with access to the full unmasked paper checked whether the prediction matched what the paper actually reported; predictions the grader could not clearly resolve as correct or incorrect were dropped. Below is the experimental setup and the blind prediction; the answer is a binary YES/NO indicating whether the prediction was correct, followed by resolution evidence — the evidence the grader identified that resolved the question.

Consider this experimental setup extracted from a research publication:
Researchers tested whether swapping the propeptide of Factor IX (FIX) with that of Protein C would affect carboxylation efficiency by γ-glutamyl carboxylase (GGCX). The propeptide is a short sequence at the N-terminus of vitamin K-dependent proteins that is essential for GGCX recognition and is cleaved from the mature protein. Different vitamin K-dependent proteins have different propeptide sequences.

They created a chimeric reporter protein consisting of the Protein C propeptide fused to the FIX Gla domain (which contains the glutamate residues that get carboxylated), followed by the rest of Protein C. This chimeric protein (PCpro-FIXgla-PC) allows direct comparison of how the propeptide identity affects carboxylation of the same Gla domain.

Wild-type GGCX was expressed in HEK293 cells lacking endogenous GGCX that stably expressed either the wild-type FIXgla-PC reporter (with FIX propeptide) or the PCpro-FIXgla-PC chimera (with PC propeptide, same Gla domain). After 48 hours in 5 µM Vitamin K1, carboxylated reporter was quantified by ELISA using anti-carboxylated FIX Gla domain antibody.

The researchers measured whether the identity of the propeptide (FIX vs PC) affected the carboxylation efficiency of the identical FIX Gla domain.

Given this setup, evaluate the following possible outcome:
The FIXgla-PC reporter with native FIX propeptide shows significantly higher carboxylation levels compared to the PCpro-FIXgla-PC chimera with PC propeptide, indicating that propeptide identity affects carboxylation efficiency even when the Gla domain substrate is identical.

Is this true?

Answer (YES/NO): YES